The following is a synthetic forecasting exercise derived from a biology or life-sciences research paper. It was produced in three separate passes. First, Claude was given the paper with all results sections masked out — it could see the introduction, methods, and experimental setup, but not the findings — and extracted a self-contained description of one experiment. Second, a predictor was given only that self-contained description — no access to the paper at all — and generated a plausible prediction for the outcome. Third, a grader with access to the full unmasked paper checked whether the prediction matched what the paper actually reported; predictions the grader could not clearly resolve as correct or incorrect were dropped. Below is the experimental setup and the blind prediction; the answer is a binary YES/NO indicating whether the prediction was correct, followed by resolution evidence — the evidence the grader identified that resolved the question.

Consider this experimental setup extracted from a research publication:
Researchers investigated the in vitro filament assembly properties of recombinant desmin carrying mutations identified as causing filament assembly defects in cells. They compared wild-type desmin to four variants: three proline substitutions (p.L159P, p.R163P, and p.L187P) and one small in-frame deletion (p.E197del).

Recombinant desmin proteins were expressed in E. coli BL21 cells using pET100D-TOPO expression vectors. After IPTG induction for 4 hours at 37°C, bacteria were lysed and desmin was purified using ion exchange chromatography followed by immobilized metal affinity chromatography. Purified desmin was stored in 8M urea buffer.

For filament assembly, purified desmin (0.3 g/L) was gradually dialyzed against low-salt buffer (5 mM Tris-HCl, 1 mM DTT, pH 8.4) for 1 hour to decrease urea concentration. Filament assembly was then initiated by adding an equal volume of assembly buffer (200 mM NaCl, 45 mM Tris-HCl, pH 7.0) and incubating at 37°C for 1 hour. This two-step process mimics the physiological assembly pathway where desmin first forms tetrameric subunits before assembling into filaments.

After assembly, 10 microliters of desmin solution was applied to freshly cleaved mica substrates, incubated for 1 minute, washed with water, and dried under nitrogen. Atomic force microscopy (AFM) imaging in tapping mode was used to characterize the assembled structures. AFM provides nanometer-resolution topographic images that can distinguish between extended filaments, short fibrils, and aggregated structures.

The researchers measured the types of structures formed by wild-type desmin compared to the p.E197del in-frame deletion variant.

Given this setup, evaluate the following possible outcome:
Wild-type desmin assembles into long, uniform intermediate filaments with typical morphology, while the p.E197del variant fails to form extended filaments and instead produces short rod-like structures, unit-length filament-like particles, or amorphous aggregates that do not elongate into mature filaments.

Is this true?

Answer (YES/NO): YES